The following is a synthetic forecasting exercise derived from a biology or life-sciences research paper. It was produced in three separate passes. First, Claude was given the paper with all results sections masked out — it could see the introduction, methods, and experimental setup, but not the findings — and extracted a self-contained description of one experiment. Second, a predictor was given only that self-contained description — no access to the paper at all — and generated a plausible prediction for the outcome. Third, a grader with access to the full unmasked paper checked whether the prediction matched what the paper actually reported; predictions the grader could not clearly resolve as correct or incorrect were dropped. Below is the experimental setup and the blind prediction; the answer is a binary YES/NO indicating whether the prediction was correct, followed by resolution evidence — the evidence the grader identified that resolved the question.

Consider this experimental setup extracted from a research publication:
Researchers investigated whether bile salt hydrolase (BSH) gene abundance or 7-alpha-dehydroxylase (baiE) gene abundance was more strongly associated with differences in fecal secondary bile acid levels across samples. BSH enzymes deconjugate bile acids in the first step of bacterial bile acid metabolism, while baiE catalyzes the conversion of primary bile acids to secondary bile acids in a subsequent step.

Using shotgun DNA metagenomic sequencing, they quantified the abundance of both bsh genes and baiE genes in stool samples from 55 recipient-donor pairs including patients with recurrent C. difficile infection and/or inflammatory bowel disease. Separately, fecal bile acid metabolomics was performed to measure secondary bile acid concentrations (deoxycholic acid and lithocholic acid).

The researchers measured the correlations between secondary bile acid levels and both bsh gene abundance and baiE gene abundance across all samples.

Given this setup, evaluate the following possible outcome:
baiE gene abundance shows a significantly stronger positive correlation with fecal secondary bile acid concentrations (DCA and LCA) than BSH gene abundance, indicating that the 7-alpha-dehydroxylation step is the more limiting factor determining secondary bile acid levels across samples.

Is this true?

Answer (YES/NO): YES